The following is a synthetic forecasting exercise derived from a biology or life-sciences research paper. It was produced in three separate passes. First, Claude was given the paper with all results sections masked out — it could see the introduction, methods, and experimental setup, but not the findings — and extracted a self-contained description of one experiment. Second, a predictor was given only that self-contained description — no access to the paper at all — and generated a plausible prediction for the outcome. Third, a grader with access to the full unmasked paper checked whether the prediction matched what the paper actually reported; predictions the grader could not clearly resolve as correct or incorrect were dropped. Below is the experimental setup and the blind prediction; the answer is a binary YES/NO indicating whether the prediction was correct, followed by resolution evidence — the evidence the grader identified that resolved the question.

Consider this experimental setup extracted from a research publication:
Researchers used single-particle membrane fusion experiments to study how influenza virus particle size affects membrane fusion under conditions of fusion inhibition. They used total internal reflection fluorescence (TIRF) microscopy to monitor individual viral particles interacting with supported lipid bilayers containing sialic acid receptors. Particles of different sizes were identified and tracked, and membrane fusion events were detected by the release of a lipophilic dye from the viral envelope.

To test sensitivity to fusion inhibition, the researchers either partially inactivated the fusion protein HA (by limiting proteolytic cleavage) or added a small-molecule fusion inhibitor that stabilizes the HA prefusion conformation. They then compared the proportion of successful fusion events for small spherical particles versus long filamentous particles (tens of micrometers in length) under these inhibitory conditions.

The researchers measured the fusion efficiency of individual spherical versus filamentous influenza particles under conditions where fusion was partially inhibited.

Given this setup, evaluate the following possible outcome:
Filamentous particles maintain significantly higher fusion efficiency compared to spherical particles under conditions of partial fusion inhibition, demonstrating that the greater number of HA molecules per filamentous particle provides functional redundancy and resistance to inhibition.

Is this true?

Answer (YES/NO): YES